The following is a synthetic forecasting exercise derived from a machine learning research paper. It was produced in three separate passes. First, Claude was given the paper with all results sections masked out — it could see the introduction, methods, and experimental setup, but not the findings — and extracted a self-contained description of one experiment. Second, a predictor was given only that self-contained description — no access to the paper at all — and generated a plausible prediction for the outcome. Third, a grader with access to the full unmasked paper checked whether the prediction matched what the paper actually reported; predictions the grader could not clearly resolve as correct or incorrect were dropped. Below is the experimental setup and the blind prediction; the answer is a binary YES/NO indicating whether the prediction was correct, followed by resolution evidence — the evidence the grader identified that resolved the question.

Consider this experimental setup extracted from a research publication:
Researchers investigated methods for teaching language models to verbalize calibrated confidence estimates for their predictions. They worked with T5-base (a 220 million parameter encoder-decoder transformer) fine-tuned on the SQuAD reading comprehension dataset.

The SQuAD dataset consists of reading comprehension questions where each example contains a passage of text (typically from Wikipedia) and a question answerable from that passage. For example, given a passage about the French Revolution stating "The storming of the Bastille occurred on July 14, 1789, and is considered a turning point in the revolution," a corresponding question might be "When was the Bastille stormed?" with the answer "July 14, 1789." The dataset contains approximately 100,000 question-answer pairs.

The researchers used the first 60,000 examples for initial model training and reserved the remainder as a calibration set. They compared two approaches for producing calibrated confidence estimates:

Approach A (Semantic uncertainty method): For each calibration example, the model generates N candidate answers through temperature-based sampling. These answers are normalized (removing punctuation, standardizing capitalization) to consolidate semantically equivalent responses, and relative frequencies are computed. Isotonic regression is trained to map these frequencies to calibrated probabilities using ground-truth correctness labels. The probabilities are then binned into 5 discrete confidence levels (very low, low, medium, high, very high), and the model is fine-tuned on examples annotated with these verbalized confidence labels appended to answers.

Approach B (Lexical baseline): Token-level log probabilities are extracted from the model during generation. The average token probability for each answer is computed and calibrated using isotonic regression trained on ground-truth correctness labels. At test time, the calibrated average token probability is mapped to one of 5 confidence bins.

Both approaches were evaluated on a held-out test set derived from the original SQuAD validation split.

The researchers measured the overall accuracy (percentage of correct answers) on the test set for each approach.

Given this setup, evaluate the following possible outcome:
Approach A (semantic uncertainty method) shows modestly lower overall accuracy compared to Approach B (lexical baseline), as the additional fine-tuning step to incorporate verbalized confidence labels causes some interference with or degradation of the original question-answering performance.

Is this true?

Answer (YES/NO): NO